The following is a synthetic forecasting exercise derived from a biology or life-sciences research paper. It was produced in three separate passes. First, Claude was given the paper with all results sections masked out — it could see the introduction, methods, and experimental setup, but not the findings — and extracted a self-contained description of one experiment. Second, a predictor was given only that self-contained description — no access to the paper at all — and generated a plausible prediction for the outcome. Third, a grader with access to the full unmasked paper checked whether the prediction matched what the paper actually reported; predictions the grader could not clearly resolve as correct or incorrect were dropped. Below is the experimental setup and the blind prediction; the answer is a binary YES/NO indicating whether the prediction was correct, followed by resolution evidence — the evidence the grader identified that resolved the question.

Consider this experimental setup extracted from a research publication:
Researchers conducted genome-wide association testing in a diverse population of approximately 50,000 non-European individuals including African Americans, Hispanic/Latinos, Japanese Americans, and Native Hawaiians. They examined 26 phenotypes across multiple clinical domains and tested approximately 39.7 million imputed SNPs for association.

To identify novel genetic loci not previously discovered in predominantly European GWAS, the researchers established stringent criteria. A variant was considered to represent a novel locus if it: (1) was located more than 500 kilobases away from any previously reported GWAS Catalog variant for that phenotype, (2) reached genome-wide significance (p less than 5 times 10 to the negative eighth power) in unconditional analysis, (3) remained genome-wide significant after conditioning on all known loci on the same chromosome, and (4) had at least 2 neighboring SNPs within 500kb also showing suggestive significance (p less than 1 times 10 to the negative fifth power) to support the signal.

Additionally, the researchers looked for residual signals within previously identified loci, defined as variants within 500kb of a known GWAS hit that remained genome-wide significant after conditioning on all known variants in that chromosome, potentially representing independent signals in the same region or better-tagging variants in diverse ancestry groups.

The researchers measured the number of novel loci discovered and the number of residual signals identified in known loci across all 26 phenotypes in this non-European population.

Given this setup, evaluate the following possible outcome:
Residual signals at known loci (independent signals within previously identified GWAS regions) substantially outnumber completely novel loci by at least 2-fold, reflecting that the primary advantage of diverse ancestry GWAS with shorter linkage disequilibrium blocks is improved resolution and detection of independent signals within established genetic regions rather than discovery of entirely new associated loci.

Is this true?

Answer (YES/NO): NO